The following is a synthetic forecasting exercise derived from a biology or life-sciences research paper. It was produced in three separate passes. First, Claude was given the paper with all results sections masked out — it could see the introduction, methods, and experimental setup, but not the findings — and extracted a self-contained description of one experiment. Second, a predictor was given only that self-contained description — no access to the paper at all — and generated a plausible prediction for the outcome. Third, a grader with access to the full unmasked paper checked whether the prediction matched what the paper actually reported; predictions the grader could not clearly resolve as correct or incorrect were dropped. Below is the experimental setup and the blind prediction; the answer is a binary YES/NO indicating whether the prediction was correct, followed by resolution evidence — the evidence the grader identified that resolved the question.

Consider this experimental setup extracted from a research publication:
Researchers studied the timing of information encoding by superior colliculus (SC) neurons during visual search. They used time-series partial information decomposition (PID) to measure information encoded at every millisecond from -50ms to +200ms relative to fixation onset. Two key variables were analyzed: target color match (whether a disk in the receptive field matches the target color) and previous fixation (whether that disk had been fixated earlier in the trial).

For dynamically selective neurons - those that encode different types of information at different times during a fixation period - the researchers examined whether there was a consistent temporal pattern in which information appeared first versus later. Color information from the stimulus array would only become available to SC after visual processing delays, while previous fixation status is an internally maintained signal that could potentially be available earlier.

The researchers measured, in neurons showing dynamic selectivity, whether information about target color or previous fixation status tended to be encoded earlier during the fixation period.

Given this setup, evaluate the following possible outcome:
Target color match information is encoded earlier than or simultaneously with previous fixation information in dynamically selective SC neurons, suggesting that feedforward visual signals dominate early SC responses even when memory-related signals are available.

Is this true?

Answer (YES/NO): NO